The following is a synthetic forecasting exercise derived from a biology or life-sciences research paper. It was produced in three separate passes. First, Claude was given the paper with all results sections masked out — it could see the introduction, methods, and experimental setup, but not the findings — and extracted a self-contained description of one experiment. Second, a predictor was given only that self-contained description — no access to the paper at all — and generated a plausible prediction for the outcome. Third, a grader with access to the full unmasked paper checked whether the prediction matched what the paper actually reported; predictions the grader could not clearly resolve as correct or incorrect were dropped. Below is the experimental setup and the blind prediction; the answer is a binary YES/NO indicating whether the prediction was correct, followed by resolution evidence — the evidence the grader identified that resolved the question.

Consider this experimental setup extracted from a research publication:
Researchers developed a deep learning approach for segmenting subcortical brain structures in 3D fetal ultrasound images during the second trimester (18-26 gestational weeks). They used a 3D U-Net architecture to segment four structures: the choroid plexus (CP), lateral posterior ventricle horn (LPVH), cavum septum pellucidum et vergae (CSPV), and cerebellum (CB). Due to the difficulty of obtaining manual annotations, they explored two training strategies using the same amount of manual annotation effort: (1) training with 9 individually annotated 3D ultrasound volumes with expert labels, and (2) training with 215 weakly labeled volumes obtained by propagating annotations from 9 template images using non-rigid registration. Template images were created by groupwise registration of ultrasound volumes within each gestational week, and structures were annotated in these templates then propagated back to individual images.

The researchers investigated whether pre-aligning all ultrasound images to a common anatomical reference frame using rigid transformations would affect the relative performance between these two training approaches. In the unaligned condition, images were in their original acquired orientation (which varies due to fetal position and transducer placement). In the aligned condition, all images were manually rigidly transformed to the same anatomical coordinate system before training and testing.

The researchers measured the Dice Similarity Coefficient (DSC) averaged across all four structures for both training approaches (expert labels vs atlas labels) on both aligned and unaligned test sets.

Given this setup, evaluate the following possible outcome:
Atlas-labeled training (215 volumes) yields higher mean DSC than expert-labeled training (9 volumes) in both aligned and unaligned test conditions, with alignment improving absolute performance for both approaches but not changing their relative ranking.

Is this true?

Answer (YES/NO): NO